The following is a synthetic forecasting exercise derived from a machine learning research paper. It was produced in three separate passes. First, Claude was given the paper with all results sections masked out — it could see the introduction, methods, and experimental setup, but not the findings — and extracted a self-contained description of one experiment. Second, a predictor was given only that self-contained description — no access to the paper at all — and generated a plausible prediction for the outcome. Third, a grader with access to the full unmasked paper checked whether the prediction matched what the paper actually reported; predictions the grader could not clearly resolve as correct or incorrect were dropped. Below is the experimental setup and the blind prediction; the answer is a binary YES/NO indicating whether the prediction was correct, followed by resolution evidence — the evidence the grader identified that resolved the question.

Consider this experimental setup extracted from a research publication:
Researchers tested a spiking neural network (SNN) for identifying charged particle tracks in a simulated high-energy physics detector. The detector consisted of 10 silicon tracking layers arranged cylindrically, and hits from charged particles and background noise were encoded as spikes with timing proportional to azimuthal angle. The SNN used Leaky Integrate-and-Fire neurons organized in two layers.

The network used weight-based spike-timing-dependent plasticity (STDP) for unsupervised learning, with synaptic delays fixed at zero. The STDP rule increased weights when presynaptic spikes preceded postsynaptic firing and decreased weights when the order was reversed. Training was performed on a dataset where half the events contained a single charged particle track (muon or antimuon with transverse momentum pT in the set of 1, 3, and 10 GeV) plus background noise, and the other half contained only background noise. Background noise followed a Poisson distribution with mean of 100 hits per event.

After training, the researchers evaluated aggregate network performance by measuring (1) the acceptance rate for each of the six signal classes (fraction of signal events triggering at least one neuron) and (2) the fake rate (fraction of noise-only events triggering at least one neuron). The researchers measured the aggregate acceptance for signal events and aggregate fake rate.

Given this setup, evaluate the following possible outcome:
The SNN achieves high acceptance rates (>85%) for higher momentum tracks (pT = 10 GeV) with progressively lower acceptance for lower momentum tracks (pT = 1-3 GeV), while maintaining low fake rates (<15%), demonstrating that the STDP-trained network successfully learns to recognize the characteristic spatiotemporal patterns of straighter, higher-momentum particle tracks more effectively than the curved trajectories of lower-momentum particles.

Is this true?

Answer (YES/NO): NO